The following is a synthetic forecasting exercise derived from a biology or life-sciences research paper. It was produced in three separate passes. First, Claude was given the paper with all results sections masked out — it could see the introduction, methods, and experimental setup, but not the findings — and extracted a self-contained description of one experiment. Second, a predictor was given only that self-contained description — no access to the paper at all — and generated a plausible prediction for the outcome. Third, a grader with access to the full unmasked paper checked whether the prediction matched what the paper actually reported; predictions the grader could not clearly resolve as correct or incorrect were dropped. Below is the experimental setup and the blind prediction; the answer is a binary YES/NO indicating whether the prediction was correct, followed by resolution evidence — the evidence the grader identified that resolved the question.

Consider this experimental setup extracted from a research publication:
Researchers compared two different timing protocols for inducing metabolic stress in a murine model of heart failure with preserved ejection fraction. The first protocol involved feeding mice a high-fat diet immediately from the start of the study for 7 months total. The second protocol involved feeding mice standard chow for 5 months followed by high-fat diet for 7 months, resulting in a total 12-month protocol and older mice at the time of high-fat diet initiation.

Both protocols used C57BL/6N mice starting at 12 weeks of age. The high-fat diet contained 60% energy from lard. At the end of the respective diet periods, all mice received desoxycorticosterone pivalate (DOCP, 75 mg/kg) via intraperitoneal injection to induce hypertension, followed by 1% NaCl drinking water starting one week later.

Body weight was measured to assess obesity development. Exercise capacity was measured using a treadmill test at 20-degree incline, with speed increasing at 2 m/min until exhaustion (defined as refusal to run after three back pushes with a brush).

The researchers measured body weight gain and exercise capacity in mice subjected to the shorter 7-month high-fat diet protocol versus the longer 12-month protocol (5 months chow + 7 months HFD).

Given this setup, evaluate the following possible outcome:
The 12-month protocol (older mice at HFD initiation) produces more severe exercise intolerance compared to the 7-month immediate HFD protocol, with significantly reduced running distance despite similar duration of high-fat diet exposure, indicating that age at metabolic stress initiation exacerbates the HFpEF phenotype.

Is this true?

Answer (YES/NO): NO